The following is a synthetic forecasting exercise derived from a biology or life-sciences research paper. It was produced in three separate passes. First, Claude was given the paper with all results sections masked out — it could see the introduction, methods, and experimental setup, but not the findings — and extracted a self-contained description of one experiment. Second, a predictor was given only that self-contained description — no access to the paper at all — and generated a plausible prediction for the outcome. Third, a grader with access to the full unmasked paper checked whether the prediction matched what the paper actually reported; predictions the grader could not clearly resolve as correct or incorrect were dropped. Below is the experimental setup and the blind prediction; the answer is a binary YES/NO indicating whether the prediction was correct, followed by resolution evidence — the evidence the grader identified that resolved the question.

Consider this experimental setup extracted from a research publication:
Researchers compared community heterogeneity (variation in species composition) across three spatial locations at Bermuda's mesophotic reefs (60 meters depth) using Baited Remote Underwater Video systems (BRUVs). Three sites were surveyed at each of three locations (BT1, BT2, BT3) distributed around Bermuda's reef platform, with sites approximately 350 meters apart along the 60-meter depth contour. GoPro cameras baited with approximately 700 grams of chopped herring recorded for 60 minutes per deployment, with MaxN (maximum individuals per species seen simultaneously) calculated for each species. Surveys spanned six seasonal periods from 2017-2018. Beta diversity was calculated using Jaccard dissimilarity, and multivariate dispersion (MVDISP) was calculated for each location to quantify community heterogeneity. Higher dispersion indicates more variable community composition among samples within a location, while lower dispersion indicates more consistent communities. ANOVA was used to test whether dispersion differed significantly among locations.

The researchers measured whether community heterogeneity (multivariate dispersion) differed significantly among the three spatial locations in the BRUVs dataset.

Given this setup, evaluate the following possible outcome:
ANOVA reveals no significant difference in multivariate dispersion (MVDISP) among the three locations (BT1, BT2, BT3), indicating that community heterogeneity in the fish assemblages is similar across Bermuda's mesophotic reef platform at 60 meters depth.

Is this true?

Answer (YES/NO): NO